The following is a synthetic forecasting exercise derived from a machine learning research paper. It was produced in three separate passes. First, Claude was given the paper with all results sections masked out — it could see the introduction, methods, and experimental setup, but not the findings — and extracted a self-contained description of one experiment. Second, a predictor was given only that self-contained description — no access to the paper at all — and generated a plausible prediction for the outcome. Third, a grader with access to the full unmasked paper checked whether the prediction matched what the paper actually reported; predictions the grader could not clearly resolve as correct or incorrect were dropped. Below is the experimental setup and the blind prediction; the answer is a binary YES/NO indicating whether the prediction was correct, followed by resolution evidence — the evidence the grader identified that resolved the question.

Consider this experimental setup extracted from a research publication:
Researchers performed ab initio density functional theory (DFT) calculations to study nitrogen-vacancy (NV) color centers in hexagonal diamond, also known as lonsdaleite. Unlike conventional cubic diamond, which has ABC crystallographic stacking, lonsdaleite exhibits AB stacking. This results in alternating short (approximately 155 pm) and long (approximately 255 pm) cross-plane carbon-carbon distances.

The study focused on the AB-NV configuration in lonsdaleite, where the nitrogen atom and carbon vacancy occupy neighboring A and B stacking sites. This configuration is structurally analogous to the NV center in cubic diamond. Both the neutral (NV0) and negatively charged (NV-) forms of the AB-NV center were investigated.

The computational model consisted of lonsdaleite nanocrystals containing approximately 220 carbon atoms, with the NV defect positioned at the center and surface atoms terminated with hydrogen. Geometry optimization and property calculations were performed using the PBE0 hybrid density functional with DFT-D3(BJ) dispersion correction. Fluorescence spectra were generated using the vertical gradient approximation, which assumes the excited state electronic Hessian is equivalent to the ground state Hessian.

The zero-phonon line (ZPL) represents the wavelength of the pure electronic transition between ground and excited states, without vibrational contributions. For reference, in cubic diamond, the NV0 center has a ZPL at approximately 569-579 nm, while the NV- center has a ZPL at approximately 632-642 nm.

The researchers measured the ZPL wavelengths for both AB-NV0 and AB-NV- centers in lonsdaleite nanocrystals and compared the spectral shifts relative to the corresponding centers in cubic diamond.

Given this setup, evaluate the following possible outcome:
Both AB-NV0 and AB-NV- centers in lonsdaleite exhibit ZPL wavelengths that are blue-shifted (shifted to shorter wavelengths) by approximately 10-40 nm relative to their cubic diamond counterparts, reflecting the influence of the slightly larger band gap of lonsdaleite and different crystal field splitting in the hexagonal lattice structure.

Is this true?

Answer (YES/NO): NO